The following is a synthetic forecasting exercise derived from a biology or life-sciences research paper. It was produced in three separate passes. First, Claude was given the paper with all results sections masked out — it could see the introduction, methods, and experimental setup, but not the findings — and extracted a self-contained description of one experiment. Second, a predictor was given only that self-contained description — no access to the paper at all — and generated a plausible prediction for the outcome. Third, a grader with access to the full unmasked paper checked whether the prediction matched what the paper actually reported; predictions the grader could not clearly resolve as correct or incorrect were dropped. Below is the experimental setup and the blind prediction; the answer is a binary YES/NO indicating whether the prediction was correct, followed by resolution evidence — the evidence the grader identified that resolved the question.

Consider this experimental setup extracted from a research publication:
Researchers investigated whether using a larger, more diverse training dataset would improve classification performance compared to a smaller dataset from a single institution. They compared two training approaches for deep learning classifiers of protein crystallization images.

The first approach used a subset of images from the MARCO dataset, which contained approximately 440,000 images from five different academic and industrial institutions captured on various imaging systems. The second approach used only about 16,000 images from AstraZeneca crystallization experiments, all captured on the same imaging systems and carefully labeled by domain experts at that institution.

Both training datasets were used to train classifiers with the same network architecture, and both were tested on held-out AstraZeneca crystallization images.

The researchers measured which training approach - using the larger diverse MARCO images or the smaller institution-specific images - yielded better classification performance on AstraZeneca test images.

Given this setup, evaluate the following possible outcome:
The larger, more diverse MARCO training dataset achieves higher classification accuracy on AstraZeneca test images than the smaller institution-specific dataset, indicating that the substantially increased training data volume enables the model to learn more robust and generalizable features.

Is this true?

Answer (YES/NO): NO